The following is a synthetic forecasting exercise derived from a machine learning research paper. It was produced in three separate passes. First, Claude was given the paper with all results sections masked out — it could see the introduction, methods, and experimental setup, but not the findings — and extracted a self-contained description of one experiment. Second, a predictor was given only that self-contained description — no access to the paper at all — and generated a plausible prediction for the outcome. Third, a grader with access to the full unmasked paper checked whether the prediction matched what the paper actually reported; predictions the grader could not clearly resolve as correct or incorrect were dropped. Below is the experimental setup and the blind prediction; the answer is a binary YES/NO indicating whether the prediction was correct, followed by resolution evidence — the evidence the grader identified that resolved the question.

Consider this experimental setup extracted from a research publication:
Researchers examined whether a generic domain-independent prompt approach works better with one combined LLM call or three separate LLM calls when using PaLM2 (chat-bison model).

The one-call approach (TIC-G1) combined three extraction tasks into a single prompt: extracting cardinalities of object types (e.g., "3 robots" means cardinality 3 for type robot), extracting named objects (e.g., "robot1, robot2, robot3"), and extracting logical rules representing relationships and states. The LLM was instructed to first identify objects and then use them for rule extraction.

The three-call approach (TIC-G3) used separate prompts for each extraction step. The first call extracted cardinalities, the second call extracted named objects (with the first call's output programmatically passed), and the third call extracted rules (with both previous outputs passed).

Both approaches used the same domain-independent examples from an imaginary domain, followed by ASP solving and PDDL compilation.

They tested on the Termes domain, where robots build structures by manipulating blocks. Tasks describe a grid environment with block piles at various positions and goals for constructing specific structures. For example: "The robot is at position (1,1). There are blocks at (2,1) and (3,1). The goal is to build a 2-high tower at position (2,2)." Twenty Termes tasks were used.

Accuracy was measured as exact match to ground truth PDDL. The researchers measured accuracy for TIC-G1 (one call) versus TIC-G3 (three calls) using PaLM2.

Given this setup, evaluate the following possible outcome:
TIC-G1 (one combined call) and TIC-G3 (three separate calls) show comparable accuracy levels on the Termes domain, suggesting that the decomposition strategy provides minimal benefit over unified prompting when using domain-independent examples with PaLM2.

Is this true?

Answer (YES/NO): NO